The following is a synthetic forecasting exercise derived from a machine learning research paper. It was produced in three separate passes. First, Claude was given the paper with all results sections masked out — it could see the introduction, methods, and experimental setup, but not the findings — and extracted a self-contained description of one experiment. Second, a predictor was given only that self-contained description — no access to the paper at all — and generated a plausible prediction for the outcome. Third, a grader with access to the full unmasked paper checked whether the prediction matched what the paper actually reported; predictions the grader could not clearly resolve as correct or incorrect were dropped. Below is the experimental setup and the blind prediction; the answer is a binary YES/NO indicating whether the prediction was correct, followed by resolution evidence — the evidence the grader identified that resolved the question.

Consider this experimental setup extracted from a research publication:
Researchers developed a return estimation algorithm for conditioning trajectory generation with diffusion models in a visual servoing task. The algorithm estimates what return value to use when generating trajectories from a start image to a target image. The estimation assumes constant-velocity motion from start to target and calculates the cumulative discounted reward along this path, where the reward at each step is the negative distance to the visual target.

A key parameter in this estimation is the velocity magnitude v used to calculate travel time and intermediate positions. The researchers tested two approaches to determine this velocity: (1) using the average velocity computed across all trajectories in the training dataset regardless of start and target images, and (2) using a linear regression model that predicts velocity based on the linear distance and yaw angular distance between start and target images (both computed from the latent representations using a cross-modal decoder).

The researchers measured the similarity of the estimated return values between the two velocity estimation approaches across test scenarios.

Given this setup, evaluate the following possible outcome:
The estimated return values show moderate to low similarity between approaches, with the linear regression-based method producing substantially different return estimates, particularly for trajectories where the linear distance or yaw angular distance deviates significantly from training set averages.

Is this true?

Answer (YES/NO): NO